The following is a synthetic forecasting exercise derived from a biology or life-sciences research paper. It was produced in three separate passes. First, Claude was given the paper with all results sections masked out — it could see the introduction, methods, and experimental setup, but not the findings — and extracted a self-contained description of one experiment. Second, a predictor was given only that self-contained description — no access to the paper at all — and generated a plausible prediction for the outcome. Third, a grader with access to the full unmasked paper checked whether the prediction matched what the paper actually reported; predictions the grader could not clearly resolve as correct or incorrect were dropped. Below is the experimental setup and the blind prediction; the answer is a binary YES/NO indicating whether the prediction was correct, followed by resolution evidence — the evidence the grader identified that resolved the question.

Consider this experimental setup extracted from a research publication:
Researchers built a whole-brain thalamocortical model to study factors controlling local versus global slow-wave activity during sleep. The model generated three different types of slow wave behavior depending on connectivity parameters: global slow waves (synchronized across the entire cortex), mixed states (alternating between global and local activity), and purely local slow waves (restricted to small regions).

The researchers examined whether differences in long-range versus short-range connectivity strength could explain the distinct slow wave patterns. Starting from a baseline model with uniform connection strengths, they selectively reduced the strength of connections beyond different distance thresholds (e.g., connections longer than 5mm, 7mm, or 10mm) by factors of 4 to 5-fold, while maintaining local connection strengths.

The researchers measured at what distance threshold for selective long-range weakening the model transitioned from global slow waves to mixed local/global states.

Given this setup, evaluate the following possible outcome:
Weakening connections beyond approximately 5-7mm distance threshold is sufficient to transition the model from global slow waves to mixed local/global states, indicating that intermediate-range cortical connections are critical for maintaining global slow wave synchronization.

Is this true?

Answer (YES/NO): NO